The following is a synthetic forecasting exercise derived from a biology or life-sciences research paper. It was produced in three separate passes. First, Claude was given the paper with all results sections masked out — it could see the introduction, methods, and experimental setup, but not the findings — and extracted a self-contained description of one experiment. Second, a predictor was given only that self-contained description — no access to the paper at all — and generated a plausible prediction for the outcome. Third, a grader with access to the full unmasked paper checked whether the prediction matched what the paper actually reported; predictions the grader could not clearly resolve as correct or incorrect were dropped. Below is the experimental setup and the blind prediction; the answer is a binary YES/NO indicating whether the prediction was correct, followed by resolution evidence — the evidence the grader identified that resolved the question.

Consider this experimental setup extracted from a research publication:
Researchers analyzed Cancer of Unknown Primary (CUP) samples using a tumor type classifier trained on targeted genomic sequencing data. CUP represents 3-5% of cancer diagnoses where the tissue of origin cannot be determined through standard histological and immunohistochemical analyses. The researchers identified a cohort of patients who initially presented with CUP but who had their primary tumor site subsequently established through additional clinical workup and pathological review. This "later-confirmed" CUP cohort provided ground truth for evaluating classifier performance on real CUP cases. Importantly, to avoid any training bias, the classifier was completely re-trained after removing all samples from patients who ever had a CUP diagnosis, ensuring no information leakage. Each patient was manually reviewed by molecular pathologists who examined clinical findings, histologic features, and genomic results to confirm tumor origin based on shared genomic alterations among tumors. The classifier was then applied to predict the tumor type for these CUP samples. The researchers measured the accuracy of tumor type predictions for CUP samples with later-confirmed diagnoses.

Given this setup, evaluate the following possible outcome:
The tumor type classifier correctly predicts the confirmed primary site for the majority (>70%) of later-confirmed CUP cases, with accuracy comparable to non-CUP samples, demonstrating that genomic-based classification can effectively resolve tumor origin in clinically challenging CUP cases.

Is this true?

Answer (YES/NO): YES